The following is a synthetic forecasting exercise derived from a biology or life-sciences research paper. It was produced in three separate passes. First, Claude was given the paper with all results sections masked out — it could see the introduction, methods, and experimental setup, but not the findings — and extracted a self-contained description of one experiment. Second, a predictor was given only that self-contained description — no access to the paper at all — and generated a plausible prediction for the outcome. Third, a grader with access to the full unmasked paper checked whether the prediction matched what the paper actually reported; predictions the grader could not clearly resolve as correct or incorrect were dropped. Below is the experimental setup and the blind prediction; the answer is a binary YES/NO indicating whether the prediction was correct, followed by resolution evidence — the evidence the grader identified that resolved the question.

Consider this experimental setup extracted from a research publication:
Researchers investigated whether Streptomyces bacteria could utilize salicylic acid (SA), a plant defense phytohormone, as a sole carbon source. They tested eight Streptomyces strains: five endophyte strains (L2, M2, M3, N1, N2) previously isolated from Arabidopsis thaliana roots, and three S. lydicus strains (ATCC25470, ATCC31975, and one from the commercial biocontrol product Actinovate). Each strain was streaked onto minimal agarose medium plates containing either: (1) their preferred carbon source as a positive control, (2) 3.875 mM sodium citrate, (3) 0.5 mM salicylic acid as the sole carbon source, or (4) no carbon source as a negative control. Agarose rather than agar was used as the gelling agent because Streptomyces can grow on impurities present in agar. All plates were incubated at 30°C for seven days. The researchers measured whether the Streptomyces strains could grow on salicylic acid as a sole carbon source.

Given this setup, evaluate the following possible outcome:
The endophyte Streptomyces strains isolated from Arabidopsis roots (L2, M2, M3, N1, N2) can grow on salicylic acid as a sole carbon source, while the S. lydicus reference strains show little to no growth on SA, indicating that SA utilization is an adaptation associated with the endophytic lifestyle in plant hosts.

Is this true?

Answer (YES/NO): NO